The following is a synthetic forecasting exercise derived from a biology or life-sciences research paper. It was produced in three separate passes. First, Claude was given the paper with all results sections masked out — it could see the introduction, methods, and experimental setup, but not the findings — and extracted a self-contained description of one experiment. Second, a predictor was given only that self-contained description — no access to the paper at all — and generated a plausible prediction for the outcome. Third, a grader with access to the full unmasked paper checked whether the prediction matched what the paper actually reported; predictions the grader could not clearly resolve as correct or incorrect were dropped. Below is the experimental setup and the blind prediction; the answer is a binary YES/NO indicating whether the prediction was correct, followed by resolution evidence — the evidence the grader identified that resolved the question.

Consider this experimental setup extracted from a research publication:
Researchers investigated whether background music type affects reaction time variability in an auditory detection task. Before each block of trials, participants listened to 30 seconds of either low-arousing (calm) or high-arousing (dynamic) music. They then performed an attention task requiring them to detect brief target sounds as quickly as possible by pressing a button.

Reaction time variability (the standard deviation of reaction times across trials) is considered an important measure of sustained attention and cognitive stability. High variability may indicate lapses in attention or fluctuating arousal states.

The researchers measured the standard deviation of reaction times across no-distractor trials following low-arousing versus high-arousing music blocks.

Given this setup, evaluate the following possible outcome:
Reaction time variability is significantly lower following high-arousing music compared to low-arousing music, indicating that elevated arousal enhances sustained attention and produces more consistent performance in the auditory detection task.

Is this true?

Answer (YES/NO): NO